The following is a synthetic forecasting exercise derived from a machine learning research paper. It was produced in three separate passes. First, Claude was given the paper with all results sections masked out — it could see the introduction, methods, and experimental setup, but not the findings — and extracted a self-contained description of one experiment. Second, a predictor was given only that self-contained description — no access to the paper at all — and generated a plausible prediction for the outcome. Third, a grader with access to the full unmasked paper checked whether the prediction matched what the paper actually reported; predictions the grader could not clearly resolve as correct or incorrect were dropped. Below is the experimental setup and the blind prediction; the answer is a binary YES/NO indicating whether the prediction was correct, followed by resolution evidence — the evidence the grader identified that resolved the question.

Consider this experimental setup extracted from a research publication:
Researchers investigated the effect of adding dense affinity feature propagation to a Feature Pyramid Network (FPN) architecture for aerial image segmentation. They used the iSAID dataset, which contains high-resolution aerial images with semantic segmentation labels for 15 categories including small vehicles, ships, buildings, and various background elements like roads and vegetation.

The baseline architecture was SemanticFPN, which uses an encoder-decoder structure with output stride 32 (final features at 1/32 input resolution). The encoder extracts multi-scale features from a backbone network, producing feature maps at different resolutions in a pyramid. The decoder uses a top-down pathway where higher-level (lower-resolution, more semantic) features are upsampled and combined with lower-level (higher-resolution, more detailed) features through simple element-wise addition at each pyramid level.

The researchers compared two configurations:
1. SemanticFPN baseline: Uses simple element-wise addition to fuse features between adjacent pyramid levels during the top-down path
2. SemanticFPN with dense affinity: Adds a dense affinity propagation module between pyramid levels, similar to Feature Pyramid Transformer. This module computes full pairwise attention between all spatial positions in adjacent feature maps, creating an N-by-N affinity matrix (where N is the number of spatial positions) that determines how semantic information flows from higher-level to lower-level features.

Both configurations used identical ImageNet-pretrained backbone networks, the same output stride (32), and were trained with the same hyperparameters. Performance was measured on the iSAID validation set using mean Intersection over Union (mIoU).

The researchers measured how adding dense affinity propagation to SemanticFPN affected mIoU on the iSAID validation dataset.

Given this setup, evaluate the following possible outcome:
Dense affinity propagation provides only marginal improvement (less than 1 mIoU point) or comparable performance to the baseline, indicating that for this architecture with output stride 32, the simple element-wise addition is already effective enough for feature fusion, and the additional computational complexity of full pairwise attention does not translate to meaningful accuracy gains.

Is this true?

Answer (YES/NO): NO